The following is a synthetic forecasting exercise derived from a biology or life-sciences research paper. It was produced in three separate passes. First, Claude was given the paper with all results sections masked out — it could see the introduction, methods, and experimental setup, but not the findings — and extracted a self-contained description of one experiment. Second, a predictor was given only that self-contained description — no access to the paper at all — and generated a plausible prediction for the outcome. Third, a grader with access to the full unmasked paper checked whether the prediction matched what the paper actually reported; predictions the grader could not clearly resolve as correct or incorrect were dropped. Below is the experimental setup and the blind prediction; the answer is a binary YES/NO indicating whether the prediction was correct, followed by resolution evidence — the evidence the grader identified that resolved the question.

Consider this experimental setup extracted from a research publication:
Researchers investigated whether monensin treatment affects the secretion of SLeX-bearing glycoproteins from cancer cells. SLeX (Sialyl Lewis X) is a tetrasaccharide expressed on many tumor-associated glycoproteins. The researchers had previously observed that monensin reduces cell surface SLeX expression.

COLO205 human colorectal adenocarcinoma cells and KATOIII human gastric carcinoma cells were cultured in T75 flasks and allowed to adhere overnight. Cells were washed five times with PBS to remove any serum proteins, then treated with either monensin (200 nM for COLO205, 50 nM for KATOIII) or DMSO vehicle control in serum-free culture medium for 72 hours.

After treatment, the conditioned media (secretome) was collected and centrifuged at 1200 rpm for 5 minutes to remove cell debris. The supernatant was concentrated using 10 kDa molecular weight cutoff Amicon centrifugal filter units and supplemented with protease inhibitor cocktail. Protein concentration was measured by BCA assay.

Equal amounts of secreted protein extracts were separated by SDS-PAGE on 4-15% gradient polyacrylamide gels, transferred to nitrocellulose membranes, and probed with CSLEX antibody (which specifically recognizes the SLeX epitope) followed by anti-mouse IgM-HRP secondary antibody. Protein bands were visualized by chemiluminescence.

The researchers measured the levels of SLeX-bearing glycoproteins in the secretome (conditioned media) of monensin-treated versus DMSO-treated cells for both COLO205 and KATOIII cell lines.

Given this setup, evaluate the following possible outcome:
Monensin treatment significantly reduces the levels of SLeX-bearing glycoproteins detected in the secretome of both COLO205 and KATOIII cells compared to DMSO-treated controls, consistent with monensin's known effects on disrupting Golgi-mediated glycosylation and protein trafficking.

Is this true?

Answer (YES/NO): YES